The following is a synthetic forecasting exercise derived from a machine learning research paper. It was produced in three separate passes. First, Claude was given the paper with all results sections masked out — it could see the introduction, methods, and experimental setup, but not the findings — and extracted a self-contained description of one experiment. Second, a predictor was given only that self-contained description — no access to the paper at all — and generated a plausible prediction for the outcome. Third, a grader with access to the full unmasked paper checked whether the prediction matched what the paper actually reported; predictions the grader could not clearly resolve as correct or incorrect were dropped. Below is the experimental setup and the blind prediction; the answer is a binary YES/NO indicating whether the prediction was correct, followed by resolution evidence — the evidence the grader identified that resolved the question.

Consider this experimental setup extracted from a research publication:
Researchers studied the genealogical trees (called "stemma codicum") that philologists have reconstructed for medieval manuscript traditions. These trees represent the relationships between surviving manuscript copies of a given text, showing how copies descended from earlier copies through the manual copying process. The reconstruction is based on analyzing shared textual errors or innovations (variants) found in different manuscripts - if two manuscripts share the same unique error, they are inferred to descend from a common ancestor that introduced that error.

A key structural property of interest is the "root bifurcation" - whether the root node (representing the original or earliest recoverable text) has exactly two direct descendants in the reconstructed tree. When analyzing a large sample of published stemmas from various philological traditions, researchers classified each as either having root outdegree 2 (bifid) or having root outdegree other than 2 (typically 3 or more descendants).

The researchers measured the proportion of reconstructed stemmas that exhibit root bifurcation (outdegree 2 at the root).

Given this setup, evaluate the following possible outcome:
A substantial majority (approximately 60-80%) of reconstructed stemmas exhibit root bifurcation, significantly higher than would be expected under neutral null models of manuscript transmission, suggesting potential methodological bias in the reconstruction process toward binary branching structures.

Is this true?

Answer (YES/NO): NO